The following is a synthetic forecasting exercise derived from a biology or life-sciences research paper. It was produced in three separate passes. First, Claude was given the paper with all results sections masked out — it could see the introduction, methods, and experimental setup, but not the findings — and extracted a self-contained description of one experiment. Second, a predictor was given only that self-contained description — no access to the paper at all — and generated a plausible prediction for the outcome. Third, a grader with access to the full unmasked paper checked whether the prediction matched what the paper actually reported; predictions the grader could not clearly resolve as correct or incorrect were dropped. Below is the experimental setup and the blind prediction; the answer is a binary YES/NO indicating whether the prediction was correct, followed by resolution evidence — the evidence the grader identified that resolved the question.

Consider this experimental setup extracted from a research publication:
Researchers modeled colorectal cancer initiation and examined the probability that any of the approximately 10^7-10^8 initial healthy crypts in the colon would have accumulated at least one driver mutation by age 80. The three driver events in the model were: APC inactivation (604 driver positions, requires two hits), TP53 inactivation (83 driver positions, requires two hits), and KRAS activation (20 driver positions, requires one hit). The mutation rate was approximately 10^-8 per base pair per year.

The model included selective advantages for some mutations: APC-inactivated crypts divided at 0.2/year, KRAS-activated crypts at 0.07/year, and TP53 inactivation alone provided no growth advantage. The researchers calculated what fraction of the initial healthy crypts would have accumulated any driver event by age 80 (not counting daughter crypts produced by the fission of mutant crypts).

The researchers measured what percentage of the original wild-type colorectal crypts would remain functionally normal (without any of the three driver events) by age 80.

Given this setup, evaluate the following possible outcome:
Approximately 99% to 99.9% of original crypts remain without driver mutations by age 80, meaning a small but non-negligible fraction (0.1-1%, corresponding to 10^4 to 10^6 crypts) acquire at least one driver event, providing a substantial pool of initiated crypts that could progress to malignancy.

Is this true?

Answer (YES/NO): NO